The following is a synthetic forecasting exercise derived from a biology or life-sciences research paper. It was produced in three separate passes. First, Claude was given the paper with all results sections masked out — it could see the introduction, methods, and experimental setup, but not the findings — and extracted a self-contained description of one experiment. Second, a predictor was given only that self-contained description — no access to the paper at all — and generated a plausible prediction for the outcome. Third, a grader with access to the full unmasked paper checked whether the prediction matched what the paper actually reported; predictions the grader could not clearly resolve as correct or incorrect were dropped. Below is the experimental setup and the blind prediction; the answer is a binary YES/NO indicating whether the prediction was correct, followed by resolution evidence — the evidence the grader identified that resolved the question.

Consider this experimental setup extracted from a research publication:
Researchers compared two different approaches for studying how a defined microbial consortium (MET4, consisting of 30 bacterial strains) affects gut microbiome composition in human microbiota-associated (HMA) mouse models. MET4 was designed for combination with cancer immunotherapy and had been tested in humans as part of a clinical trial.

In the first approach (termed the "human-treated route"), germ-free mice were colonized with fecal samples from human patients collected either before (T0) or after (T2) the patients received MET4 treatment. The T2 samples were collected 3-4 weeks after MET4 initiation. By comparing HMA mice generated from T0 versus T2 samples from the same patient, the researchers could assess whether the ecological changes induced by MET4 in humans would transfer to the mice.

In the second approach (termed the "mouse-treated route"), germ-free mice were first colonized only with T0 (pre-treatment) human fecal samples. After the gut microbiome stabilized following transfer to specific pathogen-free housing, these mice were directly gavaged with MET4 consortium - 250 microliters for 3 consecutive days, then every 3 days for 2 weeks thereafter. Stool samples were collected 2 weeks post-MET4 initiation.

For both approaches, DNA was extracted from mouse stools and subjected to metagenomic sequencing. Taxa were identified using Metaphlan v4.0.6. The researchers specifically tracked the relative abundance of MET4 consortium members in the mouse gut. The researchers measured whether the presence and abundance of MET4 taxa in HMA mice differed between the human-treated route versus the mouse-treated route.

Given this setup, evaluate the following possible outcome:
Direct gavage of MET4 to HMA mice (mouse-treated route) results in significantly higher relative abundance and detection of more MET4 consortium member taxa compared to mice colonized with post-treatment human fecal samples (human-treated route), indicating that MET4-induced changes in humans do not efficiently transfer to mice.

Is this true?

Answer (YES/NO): NO